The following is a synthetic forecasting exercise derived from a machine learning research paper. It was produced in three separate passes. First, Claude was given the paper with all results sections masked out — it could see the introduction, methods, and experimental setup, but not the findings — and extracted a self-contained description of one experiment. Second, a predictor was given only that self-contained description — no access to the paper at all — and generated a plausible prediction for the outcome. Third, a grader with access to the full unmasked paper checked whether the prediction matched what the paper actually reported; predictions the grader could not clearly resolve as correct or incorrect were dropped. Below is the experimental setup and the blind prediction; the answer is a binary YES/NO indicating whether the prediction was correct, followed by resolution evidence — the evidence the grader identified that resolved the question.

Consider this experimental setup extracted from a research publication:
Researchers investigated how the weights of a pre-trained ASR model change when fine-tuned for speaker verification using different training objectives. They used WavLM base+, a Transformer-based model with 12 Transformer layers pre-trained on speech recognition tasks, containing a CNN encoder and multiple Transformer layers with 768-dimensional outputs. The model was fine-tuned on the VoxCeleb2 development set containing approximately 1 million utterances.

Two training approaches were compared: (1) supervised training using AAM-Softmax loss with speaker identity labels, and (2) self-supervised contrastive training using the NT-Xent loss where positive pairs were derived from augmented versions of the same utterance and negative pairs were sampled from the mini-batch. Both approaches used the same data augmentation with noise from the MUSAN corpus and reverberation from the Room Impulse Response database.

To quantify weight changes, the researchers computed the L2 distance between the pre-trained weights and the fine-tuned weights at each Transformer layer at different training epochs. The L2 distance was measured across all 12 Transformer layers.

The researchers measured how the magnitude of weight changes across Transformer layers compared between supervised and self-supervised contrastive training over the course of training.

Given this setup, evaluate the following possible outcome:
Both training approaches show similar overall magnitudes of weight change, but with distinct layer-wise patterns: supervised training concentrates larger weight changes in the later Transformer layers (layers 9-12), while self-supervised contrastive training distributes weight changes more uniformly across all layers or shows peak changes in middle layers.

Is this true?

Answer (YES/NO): NO